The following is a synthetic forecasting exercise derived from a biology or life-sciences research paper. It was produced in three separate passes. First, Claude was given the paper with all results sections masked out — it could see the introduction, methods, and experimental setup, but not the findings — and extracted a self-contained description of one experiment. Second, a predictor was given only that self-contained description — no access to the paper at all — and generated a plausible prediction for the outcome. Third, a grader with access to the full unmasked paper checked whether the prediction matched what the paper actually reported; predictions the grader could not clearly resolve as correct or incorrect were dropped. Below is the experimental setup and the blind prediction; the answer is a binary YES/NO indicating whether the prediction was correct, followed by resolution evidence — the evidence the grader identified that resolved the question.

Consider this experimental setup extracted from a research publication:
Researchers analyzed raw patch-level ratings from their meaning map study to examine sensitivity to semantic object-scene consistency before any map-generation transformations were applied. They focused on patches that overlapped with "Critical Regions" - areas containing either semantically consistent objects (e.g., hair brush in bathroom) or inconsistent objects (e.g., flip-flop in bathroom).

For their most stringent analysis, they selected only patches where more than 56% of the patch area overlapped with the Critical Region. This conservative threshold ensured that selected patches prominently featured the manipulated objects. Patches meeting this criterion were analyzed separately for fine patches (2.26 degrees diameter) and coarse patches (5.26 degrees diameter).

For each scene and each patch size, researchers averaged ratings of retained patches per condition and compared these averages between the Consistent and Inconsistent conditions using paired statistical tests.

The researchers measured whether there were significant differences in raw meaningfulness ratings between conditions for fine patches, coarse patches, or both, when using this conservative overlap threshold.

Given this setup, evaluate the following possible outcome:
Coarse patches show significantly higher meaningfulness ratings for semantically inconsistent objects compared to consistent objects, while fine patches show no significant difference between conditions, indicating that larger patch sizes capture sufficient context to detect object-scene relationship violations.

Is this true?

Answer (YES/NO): NO